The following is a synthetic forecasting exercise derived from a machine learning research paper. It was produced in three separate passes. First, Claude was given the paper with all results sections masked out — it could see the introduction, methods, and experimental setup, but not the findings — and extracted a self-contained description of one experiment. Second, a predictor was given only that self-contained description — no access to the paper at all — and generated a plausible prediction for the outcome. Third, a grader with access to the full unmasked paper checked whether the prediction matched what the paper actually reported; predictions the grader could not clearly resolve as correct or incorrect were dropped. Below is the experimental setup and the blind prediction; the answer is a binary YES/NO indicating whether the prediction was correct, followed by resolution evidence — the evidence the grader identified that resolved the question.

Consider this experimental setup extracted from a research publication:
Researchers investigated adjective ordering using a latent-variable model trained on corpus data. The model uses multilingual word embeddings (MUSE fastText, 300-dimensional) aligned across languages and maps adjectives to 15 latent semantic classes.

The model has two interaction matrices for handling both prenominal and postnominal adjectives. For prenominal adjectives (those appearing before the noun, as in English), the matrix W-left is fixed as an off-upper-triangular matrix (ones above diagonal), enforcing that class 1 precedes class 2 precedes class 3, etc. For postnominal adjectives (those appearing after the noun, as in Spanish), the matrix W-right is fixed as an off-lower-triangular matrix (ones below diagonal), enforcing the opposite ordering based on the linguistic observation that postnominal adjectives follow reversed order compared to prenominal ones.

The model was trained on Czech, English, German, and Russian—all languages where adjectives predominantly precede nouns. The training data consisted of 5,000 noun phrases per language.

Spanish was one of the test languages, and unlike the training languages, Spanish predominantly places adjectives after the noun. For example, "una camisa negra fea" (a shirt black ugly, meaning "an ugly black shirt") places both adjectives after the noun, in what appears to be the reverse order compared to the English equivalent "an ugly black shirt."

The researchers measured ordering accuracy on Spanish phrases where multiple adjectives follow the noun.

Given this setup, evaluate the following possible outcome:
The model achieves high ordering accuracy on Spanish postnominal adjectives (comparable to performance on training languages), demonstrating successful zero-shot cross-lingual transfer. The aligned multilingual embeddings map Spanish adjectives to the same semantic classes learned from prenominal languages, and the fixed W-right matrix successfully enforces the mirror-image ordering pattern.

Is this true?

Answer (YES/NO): YES